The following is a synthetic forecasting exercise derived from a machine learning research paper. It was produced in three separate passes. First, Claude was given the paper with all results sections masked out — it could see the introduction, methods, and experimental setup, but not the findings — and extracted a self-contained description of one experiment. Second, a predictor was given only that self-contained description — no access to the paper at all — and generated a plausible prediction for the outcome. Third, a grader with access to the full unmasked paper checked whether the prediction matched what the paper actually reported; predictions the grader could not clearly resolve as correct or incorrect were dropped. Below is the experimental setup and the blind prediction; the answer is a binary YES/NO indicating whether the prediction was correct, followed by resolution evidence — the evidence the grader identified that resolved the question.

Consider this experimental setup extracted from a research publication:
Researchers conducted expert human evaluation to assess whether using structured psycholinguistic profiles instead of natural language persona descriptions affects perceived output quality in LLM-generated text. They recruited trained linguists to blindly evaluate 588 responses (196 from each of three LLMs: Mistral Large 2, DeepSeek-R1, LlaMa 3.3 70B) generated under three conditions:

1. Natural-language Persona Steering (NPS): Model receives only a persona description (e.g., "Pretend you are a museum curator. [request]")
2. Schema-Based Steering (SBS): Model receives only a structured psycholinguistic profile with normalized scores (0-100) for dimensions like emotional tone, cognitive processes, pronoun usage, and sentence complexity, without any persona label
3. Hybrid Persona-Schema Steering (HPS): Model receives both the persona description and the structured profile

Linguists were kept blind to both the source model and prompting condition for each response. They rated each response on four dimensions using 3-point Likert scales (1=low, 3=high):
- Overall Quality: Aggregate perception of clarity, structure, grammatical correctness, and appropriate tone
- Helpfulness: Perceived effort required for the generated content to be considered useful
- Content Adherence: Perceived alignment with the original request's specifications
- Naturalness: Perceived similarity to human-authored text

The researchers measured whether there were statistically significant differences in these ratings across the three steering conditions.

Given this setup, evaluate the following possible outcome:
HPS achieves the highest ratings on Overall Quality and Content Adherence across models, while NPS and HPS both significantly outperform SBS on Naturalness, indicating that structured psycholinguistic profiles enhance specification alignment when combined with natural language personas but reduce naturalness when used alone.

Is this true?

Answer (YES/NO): NO